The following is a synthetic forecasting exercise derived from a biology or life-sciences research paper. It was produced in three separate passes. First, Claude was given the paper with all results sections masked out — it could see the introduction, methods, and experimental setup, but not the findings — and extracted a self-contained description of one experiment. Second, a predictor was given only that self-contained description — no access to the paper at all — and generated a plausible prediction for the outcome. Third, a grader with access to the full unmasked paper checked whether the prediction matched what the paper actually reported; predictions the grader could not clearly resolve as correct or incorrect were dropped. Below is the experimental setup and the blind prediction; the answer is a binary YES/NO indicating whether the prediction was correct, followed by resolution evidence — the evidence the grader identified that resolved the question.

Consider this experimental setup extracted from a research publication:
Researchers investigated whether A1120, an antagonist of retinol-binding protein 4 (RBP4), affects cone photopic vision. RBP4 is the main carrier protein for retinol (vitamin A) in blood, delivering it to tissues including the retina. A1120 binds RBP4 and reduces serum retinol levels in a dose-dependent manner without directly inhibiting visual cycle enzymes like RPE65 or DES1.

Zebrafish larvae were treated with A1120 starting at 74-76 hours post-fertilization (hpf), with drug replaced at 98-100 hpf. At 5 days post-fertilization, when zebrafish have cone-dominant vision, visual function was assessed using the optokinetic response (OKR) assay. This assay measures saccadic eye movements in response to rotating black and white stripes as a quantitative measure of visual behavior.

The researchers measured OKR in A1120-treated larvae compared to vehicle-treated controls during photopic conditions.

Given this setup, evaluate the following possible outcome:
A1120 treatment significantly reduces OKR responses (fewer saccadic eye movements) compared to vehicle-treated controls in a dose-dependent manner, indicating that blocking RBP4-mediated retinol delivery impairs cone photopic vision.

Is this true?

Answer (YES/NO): NO